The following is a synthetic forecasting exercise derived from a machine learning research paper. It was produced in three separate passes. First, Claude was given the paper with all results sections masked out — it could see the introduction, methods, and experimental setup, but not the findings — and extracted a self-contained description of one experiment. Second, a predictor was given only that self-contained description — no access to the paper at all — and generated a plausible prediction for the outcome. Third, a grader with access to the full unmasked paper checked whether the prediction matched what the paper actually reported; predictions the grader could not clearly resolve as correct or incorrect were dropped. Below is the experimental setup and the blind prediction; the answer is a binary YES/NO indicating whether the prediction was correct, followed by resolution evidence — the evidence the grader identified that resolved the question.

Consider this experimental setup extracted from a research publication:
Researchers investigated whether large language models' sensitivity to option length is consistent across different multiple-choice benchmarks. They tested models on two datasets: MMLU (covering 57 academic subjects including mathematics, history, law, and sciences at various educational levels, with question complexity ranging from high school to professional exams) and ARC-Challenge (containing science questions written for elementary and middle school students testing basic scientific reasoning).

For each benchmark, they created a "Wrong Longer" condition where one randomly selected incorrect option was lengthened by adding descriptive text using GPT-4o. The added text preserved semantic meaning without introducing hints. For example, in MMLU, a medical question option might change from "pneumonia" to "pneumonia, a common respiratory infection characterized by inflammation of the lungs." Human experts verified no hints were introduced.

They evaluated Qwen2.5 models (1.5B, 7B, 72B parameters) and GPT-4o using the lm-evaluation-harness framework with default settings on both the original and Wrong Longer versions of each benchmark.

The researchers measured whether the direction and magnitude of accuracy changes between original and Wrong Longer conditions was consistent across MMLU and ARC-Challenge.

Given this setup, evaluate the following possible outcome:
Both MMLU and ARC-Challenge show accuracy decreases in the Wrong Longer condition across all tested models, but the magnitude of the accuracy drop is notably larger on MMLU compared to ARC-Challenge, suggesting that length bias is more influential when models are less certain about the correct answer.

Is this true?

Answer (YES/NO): YES